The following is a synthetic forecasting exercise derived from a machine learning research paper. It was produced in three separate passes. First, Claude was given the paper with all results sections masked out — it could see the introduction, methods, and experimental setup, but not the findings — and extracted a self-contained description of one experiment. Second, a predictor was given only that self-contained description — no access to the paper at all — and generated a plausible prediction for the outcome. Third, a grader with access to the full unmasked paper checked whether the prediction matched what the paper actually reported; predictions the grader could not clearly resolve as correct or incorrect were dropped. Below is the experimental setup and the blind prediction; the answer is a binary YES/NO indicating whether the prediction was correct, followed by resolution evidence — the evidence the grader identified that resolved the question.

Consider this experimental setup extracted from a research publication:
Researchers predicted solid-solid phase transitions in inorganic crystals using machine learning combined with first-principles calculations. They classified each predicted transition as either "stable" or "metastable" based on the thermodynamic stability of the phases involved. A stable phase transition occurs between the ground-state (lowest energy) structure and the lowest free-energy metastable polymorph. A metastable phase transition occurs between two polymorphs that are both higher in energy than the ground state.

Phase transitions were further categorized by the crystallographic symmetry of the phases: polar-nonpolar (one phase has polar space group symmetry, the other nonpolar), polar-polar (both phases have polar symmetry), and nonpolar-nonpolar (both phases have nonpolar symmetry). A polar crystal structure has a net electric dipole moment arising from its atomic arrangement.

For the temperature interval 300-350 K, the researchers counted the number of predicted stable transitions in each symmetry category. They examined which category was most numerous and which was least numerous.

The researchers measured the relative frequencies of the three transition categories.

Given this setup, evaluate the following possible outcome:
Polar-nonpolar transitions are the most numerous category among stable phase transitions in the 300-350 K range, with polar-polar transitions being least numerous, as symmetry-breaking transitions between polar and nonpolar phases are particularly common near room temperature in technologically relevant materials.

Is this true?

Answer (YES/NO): NO